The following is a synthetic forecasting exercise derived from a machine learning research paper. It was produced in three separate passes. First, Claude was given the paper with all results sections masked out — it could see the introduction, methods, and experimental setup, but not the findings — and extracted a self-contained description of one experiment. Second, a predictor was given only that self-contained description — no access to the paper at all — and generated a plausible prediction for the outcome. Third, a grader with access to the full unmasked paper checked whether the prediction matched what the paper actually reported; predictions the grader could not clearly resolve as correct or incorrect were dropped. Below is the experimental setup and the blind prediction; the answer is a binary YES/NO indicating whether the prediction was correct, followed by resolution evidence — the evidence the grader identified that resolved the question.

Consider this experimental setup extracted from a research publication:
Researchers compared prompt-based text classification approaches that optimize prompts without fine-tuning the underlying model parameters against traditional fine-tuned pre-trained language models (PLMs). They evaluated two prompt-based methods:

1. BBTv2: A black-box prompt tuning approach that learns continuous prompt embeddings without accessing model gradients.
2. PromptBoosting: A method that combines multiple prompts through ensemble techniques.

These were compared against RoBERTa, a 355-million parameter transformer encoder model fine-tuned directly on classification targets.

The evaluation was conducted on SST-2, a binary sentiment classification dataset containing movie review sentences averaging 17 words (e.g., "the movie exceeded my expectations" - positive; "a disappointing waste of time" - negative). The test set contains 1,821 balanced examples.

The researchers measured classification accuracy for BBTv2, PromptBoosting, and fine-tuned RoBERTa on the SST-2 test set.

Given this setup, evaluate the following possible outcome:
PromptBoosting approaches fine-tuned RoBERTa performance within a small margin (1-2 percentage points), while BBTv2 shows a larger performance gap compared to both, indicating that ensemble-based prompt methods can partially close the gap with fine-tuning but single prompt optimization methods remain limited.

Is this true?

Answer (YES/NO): NO